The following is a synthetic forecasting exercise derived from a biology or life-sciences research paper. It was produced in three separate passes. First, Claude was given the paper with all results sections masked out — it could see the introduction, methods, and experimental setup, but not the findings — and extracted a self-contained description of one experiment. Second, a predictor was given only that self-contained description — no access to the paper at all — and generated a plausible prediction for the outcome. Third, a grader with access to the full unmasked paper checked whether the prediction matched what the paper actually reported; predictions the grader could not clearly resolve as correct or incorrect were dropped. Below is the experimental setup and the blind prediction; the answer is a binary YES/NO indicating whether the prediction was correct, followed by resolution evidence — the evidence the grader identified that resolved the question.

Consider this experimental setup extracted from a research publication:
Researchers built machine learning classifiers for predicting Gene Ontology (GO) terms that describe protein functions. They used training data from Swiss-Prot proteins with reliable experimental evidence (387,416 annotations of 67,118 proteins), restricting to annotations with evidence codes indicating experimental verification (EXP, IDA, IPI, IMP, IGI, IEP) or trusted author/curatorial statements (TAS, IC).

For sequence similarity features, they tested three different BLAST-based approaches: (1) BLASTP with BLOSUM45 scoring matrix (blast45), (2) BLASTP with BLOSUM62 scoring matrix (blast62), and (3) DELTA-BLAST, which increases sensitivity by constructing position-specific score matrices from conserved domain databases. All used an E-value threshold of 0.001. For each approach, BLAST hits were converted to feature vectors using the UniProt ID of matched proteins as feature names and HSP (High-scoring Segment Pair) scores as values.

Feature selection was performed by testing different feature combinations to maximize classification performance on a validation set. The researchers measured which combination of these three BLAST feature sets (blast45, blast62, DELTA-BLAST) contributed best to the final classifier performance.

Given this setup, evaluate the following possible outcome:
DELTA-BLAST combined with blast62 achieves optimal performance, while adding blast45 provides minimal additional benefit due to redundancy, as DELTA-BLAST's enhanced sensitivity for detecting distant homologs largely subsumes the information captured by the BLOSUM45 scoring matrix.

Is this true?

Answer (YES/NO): NO